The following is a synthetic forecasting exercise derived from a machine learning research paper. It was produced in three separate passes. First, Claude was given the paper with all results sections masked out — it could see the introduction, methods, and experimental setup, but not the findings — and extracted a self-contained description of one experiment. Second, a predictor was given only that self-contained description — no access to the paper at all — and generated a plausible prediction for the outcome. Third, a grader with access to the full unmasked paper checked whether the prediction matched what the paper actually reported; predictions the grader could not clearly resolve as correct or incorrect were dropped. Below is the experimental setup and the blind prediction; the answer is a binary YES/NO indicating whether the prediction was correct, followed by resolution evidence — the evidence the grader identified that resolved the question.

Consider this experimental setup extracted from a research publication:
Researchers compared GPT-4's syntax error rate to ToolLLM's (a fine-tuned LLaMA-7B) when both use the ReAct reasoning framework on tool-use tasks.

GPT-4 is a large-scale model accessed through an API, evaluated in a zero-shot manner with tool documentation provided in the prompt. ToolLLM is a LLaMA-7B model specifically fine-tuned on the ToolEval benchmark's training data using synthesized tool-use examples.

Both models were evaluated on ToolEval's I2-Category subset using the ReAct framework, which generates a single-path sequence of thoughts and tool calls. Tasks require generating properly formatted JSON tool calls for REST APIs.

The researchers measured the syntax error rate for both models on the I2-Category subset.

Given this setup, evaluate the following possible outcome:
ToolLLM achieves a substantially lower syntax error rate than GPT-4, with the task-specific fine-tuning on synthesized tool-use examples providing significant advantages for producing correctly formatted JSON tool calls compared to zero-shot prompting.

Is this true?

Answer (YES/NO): NO